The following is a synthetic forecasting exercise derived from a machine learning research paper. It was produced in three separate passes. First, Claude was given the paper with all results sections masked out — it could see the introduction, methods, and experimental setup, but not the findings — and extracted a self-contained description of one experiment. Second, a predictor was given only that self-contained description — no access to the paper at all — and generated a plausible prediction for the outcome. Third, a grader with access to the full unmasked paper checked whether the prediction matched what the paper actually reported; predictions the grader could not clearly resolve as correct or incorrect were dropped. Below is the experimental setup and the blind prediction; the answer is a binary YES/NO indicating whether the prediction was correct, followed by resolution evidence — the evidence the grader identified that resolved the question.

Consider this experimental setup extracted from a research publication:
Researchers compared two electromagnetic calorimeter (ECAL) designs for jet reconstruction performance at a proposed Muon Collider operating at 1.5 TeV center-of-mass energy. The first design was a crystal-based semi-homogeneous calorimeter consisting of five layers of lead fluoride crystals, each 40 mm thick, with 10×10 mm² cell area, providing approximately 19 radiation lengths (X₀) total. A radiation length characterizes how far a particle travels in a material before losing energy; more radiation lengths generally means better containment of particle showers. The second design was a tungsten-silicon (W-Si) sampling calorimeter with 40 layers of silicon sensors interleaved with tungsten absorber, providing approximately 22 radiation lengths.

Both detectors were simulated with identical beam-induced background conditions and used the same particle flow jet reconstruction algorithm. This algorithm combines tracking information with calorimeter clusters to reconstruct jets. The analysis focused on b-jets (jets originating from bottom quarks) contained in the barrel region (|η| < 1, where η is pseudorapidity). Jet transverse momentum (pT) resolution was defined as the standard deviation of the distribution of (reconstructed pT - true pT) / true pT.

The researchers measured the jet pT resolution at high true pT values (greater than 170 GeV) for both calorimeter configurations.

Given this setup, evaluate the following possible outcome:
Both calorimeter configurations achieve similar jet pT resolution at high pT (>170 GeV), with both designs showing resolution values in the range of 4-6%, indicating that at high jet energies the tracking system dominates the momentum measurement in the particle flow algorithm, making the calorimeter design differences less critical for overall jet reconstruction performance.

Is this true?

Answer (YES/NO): NO